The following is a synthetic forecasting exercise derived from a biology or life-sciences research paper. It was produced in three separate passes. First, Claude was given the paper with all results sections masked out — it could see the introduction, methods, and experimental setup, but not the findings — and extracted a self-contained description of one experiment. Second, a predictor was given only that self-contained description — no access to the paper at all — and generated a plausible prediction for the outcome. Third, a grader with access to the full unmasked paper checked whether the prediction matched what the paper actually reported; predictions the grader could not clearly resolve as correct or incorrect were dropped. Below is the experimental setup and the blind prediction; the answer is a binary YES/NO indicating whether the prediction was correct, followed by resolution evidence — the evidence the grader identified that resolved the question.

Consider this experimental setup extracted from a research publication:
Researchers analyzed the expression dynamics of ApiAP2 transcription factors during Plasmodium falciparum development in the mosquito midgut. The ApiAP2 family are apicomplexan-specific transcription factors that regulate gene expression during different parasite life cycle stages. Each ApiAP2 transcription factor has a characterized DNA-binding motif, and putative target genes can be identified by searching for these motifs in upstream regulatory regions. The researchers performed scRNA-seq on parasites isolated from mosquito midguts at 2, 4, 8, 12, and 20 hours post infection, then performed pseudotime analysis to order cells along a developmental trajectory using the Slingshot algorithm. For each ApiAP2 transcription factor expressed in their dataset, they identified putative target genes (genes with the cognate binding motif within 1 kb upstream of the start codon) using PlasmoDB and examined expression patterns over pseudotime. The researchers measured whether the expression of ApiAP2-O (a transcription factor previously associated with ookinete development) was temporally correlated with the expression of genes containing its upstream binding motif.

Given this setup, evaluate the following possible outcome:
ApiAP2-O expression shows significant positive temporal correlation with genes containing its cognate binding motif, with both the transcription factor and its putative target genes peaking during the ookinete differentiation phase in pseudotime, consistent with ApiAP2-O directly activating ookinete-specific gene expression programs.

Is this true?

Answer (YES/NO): NO